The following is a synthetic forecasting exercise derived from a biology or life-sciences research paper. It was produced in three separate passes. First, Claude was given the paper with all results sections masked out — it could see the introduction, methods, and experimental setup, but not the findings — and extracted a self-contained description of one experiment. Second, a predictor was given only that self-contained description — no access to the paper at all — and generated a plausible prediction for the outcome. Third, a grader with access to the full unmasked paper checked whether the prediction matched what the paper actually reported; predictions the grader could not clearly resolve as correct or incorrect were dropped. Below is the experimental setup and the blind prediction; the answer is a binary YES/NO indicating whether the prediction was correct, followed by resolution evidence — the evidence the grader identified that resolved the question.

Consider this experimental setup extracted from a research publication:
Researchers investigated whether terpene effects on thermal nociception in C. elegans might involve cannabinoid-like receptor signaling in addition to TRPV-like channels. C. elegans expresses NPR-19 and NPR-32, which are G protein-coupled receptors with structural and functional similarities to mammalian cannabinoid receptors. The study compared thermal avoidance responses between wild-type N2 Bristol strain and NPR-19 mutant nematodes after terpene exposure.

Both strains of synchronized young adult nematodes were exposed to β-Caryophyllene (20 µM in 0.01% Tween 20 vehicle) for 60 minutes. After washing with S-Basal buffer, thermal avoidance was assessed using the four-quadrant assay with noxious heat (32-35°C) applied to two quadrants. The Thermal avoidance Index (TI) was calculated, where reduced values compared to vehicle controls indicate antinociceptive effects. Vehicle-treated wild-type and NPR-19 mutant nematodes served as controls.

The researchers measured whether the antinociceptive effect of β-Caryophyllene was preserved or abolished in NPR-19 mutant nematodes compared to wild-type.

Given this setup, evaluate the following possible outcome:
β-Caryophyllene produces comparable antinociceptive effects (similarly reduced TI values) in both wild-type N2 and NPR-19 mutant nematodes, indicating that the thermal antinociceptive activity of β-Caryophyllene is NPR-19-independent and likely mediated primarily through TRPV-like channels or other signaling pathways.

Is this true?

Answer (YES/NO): NO